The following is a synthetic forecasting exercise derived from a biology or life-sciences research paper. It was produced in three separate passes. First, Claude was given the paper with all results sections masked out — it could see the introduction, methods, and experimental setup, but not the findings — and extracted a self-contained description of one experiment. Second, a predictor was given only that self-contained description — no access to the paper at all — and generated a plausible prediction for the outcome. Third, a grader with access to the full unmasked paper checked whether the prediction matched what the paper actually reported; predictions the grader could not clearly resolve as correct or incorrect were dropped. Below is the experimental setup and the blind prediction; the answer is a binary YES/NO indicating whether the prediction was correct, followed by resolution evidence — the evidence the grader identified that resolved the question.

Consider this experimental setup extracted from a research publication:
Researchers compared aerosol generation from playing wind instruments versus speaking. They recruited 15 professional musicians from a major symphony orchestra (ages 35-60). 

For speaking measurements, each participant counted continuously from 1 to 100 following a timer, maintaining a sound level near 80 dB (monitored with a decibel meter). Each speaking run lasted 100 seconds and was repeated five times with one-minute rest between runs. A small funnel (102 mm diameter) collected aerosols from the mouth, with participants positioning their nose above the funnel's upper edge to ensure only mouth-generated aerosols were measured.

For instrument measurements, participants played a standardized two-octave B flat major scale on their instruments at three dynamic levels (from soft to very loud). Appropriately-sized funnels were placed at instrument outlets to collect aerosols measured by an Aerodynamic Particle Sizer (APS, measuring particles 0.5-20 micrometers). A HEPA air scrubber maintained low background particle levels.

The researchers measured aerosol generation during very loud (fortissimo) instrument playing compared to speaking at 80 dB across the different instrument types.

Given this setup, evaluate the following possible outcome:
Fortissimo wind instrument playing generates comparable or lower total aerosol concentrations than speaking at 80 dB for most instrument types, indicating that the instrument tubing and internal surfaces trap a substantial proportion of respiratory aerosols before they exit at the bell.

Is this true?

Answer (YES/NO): YES